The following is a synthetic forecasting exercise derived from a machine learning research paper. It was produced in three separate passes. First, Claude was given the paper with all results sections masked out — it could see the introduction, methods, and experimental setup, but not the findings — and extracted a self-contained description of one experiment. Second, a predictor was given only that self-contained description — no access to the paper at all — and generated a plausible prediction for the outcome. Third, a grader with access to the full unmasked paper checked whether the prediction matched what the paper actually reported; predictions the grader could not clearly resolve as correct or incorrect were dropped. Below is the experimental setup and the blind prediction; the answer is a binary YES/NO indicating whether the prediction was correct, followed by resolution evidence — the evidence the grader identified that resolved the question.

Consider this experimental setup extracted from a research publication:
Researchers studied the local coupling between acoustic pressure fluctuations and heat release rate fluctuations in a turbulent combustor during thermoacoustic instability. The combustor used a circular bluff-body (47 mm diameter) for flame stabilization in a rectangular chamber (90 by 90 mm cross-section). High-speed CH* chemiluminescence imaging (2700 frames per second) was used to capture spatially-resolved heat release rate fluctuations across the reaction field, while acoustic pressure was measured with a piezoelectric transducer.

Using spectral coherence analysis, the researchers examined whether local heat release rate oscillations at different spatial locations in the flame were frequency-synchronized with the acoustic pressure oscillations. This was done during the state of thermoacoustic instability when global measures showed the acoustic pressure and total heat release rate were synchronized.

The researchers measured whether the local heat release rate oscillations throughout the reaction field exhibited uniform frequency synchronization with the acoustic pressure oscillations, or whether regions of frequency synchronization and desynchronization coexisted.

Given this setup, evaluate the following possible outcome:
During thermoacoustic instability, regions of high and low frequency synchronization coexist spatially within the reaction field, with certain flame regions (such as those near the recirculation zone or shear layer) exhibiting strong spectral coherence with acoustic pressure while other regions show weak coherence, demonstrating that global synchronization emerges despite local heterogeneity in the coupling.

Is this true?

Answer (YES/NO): YES